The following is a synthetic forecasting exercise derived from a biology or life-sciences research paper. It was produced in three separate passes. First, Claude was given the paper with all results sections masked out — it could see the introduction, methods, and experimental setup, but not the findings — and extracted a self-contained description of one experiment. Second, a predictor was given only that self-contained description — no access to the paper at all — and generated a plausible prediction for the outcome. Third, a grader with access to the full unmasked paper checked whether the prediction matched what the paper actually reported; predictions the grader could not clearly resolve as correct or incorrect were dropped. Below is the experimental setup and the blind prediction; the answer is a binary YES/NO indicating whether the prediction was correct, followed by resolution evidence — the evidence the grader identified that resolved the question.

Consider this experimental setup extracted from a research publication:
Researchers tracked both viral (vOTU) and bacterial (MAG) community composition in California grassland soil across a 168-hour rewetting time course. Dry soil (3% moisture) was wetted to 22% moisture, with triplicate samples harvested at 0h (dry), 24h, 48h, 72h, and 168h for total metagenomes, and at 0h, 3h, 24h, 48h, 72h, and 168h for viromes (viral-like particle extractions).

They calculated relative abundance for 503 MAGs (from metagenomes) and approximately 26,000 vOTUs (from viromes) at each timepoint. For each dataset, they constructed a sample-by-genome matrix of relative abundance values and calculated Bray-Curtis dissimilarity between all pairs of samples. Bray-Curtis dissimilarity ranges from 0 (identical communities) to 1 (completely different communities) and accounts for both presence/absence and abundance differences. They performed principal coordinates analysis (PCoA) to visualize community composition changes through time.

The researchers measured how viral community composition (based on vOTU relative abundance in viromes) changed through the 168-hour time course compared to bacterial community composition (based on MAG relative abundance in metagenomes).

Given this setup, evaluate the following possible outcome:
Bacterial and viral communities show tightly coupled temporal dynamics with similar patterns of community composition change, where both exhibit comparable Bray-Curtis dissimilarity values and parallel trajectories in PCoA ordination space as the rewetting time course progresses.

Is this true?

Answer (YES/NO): NO